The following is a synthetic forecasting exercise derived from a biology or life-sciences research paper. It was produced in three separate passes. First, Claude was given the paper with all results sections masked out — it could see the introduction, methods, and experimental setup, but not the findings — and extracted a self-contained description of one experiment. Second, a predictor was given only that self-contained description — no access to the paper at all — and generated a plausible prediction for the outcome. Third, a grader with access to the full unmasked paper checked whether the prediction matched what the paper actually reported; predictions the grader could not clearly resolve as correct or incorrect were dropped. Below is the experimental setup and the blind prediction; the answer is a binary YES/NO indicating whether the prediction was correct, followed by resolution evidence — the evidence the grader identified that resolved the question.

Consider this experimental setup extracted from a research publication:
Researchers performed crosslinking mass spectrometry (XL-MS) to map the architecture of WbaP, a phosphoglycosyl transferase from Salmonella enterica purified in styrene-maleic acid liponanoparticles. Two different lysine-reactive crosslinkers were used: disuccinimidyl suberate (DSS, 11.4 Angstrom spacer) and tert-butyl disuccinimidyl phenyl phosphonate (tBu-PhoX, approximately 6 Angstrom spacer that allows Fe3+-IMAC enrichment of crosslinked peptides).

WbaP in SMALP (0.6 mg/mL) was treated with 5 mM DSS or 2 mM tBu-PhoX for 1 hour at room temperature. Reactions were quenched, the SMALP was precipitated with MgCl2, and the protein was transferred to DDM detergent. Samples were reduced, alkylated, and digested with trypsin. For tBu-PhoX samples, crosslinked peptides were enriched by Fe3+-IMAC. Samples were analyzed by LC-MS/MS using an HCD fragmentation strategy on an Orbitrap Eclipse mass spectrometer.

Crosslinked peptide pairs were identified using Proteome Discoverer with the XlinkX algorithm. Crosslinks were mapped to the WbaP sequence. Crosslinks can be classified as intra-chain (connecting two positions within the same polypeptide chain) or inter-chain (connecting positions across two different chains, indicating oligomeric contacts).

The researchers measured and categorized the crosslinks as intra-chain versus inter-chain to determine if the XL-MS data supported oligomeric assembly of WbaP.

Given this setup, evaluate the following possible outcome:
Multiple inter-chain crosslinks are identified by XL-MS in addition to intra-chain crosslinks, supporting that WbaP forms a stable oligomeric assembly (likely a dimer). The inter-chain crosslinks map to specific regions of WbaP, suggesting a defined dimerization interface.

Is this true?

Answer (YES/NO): YES